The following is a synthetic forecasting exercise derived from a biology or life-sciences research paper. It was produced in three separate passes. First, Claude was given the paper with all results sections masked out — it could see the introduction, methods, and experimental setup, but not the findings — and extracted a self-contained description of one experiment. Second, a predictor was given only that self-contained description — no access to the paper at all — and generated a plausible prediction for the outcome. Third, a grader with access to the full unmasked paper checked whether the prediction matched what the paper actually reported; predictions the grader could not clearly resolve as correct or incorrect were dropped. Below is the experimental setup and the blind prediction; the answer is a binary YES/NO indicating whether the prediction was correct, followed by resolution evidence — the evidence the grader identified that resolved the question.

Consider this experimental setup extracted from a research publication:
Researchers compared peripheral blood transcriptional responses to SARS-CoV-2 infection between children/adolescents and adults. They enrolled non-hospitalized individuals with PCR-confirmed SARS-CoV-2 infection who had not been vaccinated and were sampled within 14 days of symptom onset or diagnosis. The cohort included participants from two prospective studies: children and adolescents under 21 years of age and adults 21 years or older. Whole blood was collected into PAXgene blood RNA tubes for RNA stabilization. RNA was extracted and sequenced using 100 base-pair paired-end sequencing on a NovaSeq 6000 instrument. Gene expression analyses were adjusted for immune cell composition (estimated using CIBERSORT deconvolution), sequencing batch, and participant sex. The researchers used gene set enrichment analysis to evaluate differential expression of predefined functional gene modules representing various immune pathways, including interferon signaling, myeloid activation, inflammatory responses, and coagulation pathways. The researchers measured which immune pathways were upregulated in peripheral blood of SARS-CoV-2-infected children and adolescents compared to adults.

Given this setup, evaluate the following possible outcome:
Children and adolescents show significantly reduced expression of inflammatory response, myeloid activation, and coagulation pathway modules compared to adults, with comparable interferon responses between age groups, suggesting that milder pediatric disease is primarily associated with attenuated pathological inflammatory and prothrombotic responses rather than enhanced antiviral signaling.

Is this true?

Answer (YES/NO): NO